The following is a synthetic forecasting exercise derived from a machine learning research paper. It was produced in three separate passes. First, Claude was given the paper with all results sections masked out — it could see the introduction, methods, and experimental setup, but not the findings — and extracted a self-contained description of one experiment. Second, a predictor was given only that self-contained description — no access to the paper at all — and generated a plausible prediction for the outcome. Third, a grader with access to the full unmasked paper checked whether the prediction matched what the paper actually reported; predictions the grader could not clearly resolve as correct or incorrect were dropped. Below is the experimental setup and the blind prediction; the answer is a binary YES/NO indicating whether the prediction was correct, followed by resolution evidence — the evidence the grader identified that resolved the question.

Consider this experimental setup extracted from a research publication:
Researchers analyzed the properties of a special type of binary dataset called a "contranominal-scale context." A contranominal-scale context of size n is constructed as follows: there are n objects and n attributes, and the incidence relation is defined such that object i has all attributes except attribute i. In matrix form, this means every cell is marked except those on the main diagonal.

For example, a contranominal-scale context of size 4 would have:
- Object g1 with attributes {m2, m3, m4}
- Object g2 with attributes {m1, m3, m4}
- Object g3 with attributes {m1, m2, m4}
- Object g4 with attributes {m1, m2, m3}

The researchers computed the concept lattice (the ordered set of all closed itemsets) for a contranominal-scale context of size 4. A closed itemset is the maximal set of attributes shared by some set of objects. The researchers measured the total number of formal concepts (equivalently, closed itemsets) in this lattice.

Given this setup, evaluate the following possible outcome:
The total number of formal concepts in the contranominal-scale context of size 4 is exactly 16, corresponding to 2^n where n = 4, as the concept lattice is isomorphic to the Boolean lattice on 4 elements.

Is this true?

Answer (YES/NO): YES